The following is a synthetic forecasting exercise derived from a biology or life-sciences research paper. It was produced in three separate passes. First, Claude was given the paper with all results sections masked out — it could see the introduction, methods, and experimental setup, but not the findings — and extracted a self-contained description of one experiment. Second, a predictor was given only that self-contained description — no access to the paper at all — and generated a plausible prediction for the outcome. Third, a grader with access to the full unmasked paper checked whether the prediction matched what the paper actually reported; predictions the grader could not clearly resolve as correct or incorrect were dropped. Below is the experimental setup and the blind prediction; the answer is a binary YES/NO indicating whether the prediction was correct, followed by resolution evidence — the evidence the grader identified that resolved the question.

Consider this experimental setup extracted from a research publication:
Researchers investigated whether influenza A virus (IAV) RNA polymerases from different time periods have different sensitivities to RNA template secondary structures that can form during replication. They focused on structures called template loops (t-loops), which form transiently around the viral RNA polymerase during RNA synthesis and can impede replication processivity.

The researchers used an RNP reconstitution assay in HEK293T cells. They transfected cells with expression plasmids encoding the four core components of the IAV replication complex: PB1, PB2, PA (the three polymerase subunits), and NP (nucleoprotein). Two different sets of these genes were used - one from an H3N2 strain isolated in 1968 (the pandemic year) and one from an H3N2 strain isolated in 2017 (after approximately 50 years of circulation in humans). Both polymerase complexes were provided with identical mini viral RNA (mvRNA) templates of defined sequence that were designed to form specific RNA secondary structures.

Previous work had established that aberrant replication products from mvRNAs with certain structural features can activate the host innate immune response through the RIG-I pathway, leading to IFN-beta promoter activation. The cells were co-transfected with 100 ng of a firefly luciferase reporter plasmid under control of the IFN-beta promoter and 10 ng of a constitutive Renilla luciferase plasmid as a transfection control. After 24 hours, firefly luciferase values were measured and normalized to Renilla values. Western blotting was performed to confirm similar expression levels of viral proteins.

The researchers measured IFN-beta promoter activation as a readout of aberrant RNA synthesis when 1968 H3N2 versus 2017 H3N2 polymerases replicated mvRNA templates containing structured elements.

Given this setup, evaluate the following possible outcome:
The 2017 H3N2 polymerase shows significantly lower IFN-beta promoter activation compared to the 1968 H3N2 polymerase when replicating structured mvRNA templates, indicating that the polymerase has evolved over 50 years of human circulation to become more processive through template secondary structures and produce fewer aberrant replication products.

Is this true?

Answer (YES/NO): NO